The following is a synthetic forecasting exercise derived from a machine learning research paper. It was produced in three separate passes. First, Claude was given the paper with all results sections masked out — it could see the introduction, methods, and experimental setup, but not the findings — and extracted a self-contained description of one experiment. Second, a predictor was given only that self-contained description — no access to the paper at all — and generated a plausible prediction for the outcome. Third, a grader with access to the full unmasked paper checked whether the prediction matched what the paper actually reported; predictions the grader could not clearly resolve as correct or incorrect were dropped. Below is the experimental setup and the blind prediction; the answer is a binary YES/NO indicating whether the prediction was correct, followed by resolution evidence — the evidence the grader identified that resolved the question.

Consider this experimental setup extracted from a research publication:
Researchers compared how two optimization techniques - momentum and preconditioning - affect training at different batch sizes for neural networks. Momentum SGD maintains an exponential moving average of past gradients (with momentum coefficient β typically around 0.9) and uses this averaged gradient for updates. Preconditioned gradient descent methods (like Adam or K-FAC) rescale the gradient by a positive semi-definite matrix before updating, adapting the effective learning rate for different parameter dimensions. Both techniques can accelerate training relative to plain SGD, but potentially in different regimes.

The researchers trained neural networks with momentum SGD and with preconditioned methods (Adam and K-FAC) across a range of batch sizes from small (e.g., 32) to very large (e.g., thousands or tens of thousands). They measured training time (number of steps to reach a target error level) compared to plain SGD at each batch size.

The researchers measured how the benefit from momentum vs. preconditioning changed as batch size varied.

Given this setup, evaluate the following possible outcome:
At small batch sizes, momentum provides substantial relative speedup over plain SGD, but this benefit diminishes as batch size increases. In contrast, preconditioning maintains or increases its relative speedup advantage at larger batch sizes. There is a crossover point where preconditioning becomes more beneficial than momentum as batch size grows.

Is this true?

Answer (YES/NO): NO